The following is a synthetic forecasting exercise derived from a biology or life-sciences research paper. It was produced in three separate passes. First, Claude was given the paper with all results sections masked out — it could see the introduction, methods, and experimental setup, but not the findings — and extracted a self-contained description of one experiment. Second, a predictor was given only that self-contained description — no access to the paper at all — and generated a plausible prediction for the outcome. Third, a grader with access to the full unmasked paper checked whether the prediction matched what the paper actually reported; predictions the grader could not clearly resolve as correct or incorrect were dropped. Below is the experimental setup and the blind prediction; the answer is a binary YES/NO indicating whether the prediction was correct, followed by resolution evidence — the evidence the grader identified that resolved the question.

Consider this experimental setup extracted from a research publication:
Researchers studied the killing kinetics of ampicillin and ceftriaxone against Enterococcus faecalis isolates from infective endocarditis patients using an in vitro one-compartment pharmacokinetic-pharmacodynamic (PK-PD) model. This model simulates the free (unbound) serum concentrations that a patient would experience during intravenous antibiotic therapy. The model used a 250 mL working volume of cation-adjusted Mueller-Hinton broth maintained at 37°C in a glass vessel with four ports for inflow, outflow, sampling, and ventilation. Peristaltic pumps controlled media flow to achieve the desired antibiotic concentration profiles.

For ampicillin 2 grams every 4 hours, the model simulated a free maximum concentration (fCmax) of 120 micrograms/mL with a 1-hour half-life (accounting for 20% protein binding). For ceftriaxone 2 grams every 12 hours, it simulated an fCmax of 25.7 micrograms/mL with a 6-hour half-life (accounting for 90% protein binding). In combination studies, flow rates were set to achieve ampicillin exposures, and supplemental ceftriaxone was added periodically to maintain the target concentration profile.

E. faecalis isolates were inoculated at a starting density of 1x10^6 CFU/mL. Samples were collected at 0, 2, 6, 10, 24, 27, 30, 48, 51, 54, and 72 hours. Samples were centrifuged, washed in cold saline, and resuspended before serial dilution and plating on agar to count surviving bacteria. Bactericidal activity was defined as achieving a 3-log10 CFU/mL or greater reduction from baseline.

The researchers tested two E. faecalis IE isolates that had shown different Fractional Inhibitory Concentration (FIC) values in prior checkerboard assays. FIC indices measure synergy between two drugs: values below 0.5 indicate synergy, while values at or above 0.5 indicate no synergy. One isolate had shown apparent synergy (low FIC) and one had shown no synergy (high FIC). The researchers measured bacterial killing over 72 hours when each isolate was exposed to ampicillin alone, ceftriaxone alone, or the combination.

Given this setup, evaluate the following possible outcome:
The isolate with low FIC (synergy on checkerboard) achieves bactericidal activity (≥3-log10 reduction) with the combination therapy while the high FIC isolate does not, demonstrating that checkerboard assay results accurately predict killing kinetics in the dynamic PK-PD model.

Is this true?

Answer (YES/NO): NO